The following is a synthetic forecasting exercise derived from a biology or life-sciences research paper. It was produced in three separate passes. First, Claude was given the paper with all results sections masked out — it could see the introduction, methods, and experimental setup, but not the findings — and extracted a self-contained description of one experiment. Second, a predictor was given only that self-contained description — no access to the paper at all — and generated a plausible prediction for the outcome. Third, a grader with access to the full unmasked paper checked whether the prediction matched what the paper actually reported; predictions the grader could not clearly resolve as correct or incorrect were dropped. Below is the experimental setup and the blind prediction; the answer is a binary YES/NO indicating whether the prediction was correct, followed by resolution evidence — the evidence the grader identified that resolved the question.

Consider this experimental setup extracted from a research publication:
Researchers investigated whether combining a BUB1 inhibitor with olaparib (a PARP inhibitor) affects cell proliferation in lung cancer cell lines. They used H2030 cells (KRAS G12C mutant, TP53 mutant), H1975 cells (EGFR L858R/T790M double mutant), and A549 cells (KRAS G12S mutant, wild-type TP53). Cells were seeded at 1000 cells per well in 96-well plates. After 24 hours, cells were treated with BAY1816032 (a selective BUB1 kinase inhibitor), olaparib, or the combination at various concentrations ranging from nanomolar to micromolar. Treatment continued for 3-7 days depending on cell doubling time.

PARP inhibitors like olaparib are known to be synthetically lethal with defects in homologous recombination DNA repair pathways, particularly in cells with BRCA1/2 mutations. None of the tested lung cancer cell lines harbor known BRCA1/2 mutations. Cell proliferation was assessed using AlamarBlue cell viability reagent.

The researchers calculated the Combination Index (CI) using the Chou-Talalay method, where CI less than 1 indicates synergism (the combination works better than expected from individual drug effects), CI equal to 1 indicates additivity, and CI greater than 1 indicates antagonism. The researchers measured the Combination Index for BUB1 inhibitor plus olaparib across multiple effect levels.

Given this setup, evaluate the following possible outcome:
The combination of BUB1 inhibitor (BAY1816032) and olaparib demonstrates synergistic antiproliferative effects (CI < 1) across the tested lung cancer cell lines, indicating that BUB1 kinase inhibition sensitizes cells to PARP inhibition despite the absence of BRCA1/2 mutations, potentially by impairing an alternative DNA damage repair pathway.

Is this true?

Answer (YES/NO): NO